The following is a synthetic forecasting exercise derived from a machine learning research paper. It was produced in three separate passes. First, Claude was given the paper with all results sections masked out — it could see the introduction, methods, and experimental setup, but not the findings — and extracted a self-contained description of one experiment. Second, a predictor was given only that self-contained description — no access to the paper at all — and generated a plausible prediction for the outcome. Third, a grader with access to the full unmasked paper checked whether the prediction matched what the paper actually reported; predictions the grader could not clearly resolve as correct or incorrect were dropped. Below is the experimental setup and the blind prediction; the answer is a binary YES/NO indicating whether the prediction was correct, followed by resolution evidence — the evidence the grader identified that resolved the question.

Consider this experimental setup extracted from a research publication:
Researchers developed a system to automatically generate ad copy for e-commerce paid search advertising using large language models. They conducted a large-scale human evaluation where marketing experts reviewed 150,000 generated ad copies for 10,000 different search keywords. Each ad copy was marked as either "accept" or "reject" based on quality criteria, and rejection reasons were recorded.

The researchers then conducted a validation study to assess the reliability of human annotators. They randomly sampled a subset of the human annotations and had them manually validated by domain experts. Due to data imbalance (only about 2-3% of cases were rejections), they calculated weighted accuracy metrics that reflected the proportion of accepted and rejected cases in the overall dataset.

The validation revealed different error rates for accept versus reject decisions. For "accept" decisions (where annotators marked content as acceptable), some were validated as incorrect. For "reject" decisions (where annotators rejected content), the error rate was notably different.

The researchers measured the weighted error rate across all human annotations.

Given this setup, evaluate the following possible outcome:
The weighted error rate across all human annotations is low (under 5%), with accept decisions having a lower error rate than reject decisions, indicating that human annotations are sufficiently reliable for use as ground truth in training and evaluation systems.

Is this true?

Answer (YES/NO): YES